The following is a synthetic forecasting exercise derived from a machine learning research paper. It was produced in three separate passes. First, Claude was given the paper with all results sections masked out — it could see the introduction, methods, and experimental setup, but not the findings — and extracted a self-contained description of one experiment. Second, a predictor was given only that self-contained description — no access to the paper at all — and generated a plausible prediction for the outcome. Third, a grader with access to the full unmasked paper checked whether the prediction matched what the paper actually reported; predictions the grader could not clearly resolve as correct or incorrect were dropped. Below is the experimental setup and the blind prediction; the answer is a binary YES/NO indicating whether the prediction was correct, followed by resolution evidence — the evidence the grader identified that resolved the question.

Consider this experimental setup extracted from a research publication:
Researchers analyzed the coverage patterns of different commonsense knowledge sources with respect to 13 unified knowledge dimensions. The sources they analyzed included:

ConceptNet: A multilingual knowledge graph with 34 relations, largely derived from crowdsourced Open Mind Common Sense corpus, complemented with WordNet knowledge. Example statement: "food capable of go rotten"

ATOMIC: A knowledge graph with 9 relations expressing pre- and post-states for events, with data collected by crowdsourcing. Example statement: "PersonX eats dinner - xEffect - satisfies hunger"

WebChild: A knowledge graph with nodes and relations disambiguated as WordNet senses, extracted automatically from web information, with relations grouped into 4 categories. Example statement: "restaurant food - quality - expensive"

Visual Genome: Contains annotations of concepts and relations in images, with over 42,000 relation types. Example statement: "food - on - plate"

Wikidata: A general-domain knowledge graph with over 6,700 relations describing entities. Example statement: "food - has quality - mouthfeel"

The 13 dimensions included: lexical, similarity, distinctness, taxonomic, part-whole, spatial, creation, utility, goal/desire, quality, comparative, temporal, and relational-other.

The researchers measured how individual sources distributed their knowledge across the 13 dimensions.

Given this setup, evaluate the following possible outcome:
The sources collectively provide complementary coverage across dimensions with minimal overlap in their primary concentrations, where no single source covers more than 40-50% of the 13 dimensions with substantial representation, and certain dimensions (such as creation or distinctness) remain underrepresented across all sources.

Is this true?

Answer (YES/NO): NO